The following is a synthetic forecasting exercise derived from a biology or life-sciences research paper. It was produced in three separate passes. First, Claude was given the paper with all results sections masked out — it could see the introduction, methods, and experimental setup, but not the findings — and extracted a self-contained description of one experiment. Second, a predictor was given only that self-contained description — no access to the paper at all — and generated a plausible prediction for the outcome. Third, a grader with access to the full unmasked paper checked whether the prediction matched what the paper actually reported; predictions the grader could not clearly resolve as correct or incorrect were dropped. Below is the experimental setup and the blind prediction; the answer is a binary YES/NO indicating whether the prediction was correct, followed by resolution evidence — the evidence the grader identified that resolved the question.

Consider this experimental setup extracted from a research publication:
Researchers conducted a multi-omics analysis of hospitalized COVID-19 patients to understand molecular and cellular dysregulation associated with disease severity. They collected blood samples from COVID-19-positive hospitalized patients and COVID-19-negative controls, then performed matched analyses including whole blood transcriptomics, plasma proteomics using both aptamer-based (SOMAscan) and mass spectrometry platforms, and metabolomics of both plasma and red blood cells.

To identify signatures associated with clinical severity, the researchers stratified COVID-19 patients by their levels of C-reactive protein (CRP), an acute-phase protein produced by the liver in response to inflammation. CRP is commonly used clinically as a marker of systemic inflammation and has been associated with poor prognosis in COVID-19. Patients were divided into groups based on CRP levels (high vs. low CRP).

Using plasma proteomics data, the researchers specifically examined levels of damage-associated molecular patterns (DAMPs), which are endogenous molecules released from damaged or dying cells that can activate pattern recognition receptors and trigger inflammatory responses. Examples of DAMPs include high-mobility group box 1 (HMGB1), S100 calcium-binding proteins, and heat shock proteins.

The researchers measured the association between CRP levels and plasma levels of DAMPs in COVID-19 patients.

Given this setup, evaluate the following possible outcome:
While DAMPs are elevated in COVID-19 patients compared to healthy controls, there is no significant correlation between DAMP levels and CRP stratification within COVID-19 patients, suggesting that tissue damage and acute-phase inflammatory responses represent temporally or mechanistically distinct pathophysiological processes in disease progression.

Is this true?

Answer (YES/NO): NO